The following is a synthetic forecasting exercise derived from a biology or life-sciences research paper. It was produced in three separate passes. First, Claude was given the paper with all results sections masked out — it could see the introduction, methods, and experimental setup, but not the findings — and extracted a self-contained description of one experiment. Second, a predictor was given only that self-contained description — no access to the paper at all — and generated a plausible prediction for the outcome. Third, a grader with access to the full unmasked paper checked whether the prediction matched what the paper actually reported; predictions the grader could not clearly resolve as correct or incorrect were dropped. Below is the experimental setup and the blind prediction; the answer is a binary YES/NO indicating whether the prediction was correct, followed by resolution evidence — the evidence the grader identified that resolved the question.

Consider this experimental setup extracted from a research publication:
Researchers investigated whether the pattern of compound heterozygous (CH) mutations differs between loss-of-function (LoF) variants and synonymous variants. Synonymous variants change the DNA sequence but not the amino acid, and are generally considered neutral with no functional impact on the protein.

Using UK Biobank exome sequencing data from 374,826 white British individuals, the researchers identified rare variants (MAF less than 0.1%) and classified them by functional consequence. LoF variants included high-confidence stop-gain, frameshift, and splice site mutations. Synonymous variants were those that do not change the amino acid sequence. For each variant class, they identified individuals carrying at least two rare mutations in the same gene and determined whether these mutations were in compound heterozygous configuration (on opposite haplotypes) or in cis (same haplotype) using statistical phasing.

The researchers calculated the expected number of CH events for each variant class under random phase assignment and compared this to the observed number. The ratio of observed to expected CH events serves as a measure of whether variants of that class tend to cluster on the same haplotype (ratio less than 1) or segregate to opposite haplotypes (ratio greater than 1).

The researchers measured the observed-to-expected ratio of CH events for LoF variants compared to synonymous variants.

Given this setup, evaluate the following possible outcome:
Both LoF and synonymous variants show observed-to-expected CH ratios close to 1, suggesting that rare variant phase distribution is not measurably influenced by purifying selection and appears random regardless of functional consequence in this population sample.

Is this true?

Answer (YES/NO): NO